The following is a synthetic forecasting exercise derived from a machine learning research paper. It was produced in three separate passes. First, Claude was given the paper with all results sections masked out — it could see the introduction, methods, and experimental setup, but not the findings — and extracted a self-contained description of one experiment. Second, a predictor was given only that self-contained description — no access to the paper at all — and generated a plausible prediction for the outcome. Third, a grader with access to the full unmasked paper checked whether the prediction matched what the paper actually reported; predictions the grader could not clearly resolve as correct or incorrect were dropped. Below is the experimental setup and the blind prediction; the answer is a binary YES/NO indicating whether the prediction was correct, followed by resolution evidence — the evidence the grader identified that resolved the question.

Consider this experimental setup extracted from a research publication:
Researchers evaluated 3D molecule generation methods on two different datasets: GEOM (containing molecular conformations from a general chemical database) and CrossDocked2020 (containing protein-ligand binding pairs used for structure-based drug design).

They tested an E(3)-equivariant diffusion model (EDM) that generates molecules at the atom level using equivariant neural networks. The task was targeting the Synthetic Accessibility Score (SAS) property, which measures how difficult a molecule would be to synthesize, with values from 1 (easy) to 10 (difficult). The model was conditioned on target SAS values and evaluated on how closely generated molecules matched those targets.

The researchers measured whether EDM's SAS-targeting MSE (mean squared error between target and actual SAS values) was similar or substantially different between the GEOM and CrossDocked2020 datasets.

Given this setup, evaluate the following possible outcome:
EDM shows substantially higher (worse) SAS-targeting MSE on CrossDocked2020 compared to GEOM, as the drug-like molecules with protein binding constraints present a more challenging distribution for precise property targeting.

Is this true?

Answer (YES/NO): NO